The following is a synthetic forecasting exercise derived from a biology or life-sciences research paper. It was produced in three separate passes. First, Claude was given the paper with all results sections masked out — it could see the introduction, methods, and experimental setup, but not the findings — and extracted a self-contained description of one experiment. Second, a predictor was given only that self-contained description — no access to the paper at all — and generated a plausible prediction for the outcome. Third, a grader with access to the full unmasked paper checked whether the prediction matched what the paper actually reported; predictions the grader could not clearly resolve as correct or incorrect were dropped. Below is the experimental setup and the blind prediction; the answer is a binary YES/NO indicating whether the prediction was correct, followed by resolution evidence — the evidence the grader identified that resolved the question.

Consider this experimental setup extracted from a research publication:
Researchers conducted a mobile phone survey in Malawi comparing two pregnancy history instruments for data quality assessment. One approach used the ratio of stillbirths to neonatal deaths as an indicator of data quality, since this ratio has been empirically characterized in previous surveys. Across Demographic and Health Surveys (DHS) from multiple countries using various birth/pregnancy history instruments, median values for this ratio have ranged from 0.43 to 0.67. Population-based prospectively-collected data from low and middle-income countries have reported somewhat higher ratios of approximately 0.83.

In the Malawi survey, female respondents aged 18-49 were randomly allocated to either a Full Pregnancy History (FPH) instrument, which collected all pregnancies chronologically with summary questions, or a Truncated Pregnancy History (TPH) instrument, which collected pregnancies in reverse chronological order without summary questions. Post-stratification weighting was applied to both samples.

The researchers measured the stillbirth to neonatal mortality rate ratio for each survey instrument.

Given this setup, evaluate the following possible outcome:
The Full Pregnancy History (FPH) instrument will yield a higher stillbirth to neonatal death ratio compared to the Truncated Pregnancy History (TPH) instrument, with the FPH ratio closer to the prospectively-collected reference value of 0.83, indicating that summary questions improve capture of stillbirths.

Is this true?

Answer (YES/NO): NO